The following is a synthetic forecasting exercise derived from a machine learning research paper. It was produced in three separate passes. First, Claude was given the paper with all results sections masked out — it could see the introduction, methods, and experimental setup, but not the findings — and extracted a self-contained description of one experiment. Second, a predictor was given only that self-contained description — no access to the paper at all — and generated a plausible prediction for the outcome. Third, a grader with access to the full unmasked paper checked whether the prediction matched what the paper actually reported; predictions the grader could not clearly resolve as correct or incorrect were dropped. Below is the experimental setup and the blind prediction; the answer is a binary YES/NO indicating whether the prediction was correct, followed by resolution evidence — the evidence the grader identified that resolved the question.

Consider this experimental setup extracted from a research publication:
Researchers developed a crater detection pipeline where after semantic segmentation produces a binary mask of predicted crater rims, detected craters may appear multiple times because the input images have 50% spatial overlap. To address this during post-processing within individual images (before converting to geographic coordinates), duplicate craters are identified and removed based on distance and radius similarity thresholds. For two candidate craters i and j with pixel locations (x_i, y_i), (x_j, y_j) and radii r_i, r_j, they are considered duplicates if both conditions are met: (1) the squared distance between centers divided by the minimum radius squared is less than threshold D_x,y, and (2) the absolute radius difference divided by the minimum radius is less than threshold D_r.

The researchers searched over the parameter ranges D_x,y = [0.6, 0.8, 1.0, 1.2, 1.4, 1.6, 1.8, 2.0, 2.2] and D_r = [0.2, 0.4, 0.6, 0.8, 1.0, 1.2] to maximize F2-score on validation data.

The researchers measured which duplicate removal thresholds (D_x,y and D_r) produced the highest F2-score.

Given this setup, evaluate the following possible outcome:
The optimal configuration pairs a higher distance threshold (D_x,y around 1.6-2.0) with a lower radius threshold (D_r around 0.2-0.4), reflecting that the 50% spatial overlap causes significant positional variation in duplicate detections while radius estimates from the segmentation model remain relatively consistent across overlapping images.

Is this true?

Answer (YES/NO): NO